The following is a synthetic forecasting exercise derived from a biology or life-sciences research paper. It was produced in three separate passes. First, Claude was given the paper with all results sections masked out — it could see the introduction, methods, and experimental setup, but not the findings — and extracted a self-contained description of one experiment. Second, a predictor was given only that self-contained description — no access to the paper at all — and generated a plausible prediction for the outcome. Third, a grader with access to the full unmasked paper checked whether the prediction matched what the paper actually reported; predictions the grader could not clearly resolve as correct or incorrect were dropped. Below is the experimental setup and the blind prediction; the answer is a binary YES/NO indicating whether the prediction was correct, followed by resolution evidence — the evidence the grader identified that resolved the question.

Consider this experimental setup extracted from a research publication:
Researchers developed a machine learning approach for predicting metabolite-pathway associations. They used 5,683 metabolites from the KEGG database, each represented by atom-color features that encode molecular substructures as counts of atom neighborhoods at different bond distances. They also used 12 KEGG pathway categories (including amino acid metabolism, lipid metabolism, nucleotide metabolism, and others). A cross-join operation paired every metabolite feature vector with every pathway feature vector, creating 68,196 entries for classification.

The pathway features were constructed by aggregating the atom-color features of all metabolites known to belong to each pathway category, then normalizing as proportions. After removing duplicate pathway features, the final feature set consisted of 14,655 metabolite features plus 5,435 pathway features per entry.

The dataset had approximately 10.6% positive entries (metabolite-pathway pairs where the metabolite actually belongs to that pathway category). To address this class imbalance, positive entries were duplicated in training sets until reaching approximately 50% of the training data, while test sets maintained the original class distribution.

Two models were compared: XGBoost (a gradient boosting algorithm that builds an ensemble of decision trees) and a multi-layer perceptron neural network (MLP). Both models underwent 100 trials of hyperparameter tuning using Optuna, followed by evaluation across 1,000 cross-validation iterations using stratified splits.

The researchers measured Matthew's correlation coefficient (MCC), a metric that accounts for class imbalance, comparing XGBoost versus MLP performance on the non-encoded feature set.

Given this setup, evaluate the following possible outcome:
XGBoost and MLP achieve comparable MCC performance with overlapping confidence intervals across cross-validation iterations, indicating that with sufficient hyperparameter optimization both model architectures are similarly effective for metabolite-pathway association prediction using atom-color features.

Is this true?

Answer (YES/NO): NO